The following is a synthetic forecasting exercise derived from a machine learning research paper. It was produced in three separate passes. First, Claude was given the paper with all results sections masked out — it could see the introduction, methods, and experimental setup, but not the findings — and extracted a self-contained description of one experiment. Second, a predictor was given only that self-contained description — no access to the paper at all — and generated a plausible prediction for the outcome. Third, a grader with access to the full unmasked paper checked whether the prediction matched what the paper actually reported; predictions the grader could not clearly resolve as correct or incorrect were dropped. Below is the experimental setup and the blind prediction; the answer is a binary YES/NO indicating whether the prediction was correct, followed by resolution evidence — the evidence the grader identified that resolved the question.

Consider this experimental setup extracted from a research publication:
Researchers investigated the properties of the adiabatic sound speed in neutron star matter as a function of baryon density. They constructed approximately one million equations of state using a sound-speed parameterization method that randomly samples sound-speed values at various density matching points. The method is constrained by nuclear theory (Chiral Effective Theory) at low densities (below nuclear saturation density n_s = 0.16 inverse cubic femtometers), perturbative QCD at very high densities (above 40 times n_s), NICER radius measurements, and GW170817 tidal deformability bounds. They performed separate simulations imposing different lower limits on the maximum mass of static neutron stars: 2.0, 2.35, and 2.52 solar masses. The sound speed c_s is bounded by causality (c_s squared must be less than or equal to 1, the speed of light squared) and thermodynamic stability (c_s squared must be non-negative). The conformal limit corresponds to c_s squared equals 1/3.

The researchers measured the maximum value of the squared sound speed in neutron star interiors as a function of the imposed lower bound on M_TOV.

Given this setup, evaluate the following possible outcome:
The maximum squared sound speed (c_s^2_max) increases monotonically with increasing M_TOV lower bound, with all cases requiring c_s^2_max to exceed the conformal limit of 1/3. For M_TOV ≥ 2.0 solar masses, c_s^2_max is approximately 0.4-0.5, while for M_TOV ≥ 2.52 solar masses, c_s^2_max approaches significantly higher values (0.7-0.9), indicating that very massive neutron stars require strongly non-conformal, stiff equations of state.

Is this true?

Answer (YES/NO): NO